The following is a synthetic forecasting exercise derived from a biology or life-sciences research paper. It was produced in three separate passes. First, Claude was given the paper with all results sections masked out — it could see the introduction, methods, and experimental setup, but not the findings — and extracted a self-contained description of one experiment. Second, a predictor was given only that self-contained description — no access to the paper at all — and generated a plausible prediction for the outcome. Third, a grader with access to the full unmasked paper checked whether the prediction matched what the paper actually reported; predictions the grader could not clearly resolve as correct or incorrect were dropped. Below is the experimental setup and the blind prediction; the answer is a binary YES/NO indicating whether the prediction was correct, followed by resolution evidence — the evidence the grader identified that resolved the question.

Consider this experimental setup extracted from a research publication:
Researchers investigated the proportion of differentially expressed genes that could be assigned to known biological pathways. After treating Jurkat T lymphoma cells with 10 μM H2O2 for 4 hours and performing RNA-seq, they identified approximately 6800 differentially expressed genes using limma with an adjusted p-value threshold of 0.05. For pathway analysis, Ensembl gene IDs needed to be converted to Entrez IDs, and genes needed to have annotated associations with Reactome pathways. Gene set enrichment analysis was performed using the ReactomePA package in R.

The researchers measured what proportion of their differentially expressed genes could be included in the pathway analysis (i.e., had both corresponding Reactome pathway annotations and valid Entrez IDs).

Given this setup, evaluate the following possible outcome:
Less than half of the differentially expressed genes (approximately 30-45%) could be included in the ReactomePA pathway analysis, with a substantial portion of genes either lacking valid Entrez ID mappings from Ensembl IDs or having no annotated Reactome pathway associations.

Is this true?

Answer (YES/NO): NO